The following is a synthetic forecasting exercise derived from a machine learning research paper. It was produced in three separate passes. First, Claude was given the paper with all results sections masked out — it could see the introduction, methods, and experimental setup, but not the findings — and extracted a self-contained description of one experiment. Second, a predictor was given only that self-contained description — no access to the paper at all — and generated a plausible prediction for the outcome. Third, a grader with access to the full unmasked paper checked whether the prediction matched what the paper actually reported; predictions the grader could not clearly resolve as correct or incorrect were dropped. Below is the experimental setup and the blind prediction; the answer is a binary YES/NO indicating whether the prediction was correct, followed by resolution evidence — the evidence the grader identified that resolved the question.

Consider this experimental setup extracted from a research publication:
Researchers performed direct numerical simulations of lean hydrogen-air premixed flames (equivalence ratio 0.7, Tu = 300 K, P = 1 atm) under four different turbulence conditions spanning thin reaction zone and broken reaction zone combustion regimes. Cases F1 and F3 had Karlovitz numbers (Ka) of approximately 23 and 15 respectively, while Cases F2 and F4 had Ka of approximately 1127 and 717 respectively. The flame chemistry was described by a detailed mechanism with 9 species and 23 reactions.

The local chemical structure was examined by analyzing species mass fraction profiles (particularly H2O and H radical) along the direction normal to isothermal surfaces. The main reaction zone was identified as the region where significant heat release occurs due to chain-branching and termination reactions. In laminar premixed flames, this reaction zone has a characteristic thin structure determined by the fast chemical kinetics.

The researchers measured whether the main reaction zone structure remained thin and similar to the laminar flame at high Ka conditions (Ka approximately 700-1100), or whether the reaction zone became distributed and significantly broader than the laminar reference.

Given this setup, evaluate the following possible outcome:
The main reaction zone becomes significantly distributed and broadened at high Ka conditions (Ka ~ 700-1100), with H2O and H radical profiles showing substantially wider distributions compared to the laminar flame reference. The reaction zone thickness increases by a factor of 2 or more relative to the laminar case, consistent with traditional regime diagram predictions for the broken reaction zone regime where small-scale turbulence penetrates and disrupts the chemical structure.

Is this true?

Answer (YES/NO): NO